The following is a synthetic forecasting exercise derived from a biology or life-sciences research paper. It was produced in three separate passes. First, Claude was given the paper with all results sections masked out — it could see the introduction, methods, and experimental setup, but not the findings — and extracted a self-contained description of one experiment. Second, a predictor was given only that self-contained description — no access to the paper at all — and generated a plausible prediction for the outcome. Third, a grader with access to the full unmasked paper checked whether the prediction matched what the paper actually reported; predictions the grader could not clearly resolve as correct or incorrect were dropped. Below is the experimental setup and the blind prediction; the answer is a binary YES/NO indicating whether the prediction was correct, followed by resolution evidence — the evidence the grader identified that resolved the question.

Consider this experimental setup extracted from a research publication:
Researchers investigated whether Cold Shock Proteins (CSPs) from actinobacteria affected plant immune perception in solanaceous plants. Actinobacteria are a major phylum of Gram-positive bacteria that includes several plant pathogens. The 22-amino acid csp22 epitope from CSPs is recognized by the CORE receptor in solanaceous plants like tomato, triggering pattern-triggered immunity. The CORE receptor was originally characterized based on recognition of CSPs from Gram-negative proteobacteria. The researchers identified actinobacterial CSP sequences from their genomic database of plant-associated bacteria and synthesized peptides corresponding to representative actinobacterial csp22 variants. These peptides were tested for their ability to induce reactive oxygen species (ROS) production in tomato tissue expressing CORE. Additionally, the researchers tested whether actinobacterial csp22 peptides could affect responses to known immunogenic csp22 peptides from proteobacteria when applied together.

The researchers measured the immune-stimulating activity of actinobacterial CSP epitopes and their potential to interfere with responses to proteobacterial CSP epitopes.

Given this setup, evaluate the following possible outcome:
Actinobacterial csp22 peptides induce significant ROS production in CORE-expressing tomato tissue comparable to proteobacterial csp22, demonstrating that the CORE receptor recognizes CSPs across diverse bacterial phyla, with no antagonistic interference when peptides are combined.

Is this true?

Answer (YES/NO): NO